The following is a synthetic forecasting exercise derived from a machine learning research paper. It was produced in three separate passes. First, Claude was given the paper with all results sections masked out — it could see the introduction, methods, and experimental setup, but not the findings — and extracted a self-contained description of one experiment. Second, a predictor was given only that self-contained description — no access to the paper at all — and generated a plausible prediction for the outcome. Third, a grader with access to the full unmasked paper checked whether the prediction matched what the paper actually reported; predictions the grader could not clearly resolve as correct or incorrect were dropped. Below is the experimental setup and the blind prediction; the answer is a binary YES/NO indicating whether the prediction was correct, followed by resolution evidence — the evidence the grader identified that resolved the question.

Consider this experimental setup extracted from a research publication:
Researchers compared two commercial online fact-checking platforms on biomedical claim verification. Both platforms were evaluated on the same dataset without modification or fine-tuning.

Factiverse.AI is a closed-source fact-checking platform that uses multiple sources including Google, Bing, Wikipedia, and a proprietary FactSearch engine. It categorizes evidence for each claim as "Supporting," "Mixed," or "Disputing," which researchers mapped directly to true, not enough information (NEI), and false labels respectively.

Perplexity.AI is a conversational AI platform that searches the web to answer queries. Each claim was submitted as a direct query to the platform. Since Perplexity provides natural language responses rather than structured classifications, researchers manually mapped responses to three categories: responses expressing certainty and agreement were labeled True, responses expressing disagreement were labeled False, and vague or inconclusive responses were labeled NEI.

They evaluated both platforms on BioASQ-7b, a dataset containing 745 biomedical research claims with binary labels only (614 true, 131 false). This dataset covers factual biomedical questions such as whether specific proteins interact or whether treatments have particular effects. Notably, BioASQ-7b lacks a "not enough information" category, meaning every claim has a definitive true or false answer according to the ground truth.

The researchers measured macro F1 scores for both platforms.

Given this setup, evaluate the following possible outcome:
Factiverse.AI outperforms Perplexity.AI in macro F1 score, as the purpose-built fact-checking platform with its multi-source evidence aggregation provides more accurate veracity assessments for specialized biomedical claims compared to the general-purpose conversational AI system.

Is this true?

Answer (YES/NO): YES